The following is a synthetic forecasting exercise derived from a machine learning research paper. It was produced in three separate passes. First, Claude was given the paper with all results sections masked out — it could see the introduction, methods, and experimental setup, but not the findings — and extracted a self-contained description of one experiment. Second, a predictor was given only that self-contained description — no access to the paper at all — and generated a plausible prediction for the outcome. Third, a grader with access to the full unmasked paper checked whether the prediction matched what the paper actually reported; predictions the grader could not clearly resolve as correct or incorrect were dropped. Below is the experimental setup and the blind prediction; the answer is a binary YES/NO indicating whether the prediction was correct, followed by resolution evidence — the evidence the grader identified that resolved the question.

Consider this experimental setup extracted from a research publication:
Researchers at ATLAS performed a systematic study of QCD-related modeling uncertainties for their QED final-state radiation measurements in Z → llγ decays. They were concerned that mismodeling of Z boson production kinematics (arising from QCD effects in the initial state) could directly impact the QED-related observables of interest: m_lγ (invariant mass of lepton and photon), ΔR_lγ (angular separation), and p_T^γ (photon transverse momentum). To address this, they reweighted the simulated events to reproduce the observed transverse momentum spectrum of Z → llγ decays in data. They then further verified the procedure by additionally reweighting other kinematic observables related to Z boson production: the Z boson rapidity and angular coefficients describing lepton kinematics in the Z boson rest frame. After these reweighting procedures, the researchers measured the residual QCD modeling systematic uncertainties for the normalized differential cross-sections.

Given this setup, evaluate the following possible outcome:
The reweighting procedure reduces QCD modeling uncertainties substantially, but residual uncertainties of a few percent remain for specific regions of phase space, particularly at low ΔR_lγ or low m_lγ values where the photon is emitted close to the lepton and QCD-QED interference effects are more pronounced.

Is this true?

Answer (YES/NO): NO